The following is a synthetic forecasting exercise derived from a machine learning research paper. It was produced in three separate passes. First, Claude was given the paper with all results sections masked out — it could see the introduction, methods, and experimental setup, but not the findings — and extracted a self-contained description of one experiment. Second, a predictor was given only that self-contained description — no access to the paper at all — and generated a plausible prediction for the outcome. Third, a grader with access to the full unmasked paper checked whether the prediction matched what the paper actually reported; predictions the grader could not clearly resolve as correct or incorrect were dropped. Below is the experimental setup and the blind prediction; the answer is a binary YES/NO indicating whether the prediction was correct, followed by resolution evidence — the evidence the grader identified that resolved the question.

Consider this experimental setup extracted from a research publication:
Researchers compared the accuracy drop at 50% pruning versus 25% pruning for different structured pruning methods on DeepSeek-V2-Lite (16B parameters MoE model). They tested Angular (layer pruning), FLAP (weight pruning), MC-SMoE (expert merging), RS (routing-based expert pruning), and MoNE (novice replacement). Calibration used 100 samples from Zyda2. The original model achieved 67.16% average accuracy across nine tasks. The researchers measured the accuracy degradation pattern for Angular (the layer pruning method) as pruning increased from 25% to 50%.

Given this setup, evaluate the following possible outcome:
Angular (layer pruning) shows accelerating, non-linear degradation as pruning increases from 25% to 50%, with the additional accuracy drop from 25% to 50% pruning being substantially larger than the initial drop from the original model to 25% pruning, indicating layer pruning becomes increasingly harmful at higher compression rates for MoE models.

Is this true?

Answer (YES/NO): NO